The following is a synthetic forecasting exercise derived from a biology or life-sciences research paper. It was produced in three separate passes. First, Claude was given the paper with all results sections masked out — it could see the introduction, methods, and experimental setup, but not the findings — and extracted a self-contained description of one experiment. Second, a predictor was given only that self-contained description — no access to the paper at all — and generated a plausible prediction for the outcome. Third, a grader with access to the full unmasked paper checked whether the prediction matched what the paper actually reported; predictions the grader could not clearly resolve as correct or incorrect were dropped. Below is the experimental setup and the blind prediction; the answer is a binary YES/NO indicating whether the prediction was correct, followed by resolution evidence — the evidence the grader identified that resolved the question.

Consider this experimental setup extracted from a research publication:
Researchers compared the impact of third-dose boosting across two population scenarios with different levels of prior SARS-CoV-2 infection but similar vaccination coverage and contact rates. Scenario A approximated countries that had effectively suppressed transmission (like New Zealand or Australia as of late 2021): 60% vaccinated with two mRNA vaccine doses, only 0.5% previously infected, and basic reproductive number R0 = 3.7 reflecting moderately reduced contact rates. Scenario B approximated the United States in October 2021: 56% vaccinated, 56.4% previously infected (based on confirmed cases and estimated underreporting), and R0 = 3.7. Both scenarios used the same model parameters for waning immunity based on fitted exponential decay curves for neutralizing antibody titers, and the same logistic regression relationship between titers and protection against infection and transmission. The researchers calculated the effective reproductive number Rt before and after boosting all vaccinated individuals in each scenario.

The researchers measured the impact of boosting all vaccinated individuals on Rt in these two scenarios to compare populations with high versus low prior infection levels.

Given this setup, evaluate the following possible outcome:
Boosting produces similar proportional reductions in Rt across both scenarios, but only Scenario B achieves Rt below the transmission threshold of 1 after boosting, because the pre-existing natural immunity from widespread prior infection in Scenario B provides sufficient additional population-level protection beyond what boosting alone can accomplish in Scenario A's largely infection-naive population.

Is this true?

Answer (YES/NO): NO